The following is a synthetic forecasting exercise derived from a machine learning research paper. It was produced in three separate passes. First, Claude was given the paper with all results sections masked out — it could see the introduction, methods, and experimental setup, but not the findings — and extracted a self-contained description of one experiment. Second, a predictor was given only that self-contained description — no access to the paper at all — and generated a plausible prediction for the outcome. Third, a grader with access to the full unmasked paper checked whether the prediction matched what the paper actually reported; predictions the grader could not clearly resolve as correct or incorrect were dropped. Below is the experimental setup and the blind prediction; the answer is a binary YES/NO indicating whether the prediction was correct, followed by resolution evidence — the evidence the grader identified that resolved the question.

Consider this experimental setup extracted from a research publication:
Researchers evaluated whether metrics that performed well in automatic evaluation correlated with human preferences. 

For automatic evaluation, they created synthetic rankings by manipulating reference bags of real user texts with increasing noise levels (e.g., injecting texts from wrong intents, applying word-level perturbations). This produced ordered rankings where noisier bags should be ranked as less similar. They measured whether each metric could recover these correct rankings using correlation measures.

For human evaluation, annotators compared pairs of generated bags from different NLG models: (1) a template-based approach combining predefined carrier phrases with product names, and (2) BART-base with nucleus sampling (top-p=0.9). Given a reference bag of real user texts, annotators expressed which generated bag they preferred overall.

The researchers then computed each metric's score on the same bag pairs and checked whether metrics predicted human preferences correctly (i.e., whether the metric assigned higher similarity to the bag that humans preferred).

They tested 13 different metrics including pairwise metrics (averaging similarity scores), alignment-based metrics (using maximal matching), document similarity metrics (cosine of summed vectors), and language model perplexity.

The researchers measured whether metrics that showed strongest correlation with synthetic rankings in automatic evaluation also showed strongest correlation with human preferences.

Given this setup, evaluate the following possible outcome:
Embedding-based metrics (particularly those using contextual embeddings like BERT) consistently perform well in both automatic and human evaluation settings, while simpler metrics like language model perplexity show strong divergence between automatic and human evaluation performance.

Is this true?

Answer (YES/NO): NO